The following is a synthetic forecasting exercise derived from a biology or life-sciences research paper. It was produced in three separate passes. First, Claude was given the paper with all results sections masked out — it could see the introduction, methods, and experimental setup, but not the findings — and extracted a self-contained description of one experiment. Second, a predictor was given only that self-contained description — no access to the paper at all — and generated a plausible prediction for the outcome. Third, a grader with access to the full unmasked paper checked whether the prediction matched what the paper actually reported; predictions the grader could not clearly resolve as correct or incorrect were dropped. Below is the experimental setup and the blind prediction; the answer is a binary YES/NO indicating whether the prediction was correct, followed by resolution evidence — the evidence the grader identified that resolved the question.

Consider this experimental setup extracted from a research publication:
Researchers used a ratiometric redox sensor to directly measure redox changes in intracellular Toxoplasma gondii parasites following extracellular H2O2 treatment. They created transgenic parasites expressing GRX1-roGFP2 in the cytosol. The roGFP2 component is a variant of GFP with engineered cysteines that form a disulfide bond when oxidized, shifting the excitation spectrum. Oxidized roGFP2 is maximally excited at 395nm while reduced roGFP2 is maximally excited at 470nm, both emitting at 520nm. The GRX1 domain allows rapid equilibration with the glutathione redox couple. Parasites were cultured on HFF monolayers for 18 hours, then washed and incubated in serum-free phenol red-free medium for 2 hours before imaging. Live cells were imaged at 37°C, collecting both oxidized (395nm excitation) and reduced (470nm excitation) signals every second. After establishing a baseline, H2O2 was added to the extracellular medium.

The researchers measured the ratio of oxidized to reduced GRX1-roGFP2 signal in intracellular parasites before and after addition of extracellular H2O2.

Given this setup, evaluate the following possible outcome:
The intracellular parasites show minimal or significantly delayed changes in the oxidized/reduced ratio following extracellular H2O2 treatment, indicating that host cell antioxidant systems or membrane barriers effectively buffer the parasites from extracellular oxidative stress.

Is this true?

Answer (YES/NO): NO